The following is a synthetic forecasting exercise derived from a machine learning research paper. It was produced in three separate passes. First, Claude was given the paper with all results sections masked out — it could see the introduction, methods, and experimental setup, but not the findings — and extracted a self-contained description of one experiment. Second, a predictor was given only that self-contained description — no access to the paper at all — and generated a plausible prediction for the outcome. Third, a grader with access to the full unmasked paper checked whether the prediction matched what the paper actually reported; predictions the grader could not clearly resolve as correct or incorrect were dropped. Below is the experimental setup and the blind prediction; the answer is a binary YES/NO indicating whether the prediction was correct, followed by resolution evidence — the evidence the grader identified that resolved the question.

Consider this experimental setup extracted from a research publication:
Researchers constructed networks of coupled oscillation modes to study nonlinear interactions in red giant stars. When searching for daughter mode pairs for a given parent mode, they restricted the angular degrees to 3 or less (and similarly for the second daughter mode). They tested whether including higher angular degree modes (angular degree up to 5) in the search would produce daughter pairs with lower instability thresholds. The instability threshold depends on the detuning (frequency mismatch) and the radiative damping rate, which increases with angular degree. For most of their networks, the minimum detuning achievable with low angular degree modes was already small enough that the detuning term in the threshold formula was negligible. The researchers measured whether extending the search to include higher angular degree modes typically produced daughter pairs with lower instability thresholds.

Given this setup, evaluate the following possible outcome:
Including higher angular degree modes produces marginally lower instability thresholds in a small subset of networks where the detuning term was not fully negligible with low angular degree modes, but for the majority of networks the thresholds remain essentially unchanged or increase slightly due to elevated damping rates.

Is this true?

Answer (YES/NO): YES